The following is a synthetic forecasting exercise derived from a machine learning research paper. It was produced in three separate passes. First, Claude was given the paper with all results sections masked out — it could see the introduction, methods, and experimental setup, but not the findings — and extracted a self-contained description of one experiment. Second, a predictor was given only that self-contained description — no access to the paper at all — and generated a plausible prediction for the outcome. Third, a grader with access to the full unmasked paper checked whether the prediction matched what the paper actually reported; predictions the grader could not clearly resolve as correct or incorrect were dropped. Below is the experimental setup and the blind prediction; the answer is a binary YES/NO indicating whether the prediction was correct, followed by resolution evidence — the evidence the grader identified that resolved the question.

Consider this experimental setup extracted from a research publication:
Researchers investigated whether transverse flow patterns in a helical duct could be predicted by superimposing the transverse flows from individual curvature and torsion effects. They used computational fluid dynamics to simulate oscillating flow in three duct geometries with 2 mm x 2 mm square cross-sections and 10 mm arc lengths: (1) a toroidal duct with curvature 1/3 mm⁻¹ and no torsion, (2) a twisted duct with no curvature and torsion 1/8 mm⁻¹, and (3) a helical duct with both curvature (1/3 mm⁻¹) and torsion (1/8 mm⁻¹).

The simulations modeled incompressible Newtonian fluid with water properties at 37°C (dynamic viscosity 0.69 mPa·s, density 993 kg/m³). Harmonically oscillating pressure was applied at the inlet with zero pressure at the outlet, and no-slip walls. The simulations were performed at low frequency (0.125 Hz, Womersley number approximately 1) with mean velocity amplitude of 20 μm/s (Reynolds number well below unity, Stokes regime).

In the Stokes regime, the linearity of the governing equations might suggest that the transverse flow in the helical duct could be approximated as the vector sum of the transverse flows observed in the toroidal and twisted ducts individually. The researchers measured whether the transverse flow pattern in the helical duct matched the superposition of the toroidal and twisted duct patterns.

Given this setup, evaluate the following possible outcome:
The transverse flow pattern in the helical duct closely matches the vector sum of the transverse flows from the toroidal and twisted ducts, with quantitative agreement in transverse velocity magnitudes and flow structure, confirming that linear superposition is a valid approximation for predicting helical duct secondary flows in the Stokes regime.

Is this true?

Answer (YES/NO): NO